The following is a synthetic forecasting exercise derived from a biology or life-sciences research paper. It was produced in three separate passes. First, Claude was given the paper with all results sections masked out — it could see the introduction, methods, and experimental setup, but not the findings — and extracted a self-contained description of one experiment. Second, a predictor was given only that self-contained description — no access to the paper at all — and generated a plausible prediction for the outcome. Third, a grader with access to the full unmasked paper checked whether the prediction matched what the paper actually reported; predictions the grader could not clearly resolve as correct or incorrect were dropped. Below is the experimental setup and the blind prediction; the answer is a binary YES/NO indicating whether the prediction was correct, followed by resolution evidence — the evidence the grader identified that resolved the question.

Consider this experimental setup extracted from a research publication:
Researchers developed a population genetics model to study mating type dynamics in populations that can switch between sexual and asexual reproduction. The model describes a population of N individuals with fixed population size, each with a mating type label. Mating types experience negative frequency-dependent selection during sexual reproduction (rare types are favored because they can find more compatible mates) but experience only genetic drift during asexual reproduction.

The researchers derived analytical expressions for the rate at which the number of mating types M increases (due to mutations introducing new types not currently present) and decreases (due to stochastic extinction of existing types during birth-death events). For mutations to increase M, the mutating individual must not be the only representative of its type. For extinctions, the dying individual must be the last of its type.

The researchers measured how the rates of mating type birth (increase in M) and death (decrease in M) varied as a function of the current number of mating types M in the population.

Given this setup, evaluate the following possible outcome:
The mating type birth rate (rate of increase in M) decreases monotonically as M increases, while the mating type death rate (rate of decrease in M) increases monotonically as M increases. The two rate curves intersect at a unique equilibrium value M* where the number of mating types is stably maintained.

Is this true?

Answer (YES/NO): NO